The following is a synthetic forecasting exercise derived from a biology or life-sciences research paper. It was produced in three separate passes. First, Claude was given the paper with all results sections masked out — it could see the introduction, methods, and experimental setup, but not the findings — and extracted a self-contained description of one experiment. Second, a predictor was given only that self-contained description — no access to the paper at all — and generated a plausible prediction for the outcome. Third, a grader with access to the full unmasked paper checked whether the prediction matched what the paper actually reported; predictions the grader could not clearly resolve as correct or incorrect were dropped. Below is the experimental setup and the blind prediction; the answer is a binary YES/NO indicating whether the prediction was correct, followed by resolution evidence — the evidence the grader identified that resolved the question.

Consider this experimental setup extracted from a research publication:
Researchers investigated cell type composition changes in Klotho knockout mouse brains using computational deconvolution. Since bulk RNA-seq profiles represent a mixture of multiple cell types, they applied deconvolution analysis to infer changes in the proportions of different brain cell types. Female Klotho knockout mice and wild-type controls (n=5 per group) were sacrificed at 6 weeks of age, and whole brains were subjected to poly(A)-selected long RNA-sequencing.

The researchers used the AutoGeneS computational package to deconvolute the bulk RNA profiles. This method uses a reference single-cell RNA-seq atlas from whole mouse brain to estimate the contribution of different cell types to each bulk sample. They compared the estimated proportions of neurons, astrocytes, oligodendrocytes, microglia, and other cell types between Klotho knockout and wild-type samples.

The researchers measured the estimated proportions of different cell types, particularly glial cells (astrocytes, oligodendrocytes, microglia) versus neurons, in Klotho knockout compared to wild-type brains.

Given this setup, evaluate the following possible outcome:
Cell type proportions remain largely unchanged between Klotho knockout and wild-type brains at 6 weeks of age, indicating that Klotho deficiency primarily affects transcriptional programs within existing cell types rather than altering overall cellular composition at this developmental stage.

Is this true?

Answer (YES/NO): NO